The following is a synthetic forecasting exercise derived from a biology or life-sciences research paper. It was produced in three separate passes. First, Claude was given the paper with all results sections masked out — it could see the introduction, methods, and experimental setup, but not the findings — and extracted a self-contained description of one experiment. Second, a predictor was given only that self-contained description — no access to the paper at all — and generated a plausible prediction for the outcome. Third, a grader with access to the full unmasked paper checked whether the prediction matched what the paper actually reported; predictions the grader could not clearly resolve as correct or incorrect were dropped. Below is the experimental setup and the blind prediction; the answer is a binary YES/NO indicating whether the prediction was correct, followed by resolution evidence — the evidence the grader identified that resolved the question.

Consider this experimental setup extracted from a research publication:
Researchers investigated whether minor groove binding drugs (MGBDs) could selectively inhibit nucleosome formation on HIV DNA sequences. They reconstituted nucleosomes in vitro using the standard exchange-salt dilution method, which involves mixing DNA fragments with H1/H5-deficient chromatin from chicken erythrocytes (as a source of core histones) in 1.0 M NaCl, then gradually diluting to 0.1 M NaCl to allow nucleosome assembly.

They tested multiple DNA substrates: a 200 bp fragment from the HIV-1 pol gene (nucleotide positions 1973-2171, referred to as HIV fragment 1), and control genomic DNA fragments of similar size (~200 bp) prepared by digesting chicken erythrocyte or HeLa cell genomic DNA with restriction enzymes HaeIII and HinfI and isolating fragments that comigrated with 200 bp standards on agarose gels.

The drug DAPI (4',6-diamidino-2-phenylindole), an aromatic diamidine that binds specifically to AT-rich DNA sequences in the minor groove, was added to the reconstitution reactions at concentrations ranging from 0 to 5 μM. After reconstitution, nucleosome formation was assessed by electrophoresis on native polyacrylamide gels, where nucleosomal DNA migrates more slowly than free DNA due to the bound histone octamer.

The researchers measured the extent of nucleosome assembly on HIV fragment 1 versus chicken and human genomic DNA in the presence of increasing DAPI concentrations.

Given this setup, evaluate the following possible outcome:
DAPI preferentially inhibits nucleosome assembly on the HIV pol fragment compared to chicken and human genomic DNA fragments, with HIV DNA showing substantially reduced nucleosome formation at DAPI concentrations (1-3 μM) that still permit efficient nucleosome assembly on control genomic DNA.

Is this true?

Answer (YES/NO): YES